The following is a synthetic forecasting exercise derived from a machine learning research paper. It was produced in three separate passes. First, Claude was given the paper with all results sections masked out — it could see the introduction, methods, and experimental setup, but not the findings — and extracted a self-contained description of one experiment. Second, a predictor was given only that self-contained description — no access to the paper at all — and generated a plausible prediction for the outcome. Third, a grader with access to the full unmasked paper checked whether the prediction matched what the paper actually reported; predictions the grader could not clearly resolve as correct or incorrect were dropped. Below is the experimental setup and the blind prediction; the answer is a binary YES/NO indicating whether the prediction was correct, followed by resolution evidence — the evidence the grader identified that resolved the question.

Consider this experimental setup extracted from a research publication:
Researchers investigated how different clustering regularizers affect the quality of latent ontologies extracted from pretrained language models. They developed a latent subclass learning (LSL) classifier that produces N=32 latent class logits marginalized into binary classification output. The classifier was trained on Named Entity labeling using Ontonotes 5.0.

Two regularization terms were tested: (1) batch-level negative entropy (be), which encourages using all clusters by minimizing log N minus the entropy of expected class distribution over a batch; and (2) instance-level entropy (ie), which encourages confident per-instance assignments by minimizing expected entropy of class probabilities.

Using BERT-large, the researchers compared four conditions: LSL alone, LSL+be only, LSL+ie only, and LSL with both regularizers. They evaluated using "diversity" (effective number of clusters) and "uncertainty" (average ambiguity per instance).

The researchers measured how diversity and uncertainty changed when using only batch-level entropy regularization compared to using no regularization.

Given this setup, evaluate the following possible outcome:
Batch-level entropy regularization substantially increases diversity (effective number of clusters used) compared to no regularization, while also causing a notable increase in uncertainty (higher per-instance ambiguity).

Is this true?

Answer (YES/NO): YES